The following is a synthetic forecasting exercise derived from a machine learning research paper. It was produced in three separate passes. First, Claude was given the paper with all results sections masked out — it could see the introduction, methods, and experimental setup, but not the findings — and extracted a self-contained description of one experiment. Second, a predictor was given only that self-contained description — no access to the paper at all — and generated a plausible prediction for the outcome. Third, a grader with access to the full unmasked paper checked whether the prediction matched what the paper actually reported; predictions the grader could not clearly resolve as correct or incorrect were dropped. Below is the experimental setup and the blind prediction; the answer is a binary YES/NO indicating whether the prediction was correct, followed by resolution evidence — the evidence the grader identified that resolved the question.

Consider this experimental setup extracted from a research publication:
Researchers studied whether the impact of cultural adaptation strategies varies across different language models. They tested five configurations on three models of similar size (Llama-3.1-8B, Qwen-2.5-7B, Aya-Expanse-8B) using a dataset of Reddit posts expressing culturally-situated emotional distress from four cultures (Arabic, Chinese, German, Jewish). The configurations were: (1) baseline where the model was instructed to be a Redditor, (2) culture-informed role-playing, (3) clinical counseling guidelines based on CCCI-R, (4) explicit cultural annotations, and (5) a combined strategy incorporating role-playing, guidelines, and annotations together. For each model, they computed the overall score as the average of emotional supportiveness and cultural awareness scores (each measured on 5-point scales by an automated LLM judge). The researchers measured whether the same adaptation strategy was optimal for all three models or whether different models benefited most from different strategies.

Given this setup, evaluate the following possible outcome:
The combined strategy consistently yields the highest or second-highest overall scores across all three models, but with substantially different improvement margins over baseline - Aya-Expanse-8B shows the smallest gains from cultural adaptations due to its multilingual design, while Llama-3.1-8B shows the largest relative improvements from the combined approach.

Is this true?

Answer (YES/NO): NO